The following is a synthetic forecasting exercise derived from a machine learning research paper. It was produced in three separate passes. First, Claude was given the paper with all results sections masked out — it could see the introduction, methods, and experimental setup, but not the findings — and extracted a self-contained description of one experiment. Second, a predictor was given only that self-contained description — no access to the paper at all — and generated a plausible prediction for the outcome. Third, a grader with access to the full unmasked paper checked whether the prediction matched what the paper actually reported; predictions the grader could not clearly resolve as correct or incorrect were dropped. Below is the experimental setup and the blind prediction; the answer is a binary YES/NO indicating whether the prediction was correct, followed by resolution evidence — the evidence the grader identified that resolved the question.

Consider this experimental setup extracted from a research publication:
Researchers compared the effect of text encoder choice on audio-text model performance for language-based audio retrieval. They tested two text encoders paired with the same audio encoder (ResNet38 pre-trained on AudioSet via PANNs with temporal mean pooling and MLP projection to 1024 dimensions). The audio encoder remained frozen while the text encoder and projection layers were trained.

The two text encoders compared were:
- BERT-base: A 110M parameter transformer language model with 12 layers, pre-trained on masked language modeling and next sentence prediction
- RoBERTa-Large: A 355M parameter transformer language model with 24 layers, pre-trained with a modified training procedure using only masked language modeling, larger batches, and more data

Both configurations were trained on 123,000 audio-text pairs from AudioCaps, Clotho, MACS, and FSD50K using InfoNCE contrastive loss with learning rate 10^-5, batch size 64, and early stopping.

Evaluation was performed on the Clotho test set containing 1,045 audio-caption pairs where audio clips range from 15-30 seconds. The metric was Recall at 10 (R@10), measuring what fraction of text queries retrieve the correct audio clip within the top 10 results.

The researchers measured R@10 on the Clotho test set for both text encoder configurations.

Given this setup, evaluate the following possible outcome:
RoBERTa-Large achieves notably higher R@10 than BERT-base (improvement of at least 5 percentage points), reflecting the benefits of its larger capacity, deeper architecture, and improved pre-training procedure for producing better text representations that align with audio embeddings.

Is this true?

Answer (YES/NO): NO